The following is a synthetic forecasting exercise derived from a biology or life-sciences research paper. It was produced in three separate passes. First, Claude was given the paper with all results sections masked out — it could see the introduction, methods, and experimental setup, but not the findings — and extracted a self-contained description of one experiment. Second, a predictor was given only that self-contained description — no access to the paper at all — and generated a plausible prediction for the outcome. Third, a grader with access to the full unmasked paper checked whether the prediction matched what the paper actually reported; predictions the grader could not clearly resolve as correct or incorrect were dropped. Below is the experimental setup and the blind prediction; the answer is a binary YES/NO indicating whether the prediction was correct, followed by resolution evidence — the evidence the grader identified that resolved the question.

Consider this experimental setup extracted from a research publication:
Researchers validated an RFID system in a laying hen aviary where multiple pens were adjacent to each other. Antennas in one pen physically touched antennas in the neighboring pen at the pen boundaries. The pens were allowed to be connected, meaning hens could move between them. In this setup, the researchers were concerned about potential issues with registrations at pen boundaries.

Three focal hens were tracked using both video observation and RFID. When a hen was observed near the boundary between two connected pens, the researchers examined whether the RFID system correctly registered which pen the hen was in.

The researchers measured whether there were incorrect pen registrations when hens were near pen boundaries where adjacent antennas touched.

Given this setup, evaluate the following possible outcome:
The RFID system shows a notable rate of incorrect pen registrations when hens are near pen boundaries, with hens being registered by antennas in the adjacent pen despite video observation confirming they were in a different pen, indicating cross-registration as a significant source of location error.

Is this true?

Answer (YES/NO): YES